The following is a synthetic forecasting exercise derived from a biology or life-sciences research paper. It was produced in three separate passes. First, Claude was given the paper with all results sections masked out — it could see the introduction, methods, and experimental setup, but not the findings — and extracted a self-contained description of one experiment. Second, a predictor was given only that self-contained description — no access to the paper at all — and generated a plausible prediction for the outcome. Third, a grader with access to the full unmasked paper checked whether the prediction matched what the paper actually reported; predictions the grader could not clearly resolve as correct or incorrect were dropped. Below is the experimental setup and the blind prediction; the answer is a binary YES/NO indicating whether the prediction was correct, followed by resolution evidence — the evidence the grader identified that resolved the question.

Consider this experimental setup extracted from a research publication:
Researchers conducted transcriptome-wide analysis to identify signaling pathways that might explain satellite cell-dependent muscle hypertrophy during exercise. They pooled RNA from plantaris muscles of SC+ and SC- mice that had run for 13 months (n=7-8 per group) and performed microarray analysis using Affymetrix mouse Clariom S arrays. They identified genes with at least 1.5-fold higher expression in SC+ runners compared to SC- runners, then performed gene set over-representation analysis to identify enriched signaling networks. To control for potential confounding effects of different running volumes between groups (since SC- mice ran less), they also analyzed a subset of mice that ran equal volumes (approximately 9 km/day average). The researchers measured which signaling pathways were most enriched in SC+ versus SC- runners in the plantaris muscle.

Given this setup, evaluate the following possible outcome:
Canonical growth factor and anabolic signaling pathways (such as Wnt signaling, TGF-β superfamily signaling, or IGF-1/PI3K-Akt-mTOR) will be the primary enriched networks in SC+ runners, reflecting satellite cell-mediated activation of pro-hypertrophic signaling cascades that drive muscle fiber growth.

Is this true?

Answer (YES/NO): NO